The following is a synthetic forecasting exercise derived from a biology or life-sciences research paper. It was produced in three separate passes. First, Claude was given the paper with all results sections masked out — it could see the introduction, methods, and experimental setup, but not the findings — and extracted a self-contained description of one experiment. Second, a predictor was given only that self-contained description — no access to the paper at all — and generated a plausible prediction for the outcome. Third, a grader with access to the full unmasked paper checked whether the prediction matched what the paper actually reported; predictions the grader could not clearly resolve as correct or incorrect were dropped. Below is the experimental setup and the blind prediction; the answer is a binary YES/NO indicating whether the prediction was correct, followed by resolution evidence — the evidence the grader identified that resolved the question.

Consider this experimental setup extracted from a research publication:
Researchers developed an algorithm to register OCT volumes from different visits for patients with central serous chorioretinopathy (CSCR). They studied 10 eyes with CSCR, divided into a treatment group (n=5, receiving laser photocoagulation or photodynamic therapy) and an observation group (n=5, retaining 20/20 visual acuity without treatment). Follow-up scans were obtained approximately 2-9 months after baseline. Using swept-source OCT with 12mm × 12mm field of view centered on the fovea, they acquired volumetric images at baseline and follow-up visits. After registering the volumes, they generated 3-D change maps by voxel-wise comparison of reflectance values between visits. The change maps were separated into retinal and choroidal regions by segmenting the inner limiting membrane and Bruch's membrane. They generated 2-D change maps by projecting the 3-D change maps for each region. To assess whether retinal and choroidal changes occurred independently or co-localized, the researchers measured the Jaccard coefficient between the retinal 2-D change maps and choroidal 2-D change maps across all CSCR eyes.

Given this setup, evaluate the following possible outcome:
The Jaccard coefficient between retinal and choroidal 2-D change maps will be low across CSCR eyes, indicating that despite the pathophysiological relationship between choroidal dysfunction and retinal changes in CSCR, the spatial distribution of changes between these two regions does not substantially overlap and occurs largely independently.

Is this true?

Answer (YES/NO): YES